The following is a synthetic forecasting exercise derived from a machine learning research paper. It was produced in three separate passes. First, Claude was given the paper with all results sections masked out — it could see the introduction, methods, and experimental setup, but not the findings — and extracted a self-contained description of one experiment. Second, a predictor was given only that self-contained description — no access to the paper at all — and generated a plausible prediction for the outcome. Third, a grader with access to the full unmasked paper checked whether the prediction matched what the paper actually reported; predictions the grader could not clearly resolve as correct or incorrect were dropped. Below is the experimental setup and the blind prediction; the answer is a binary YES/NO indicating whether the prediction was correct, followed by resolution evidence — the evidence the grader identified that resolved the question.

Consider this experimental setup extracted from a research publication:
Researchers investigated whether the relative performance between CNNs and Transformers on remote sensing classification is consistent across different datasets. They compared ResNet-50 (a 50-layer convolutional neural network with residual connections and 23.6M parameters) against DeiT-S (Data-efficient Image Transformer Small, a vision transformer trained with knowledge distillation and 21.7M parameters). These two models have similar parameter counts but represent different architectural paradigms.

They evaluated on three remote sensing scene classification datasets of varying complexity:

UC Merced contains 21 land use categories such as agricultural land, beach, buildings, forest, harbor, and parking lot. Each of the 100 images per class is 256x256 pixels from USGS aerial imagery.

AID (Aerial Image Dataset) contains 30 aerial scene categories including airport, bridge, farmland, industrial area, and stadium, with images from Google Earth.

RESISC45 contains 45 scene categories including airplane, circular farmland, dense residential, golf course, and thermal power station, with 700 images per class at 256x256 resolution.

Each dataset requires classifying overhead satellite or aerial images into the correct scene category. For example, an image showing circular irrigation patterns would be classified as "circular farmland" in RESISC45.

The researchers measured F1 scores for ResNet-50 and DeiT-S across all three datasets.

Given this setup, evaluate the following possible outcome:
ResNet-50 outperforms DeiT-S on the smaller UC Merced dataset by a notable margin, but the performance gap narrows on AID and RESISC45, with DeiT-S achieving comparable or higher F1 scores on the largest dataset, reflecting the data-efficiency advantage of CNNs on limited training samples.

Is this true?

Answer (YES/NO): NO